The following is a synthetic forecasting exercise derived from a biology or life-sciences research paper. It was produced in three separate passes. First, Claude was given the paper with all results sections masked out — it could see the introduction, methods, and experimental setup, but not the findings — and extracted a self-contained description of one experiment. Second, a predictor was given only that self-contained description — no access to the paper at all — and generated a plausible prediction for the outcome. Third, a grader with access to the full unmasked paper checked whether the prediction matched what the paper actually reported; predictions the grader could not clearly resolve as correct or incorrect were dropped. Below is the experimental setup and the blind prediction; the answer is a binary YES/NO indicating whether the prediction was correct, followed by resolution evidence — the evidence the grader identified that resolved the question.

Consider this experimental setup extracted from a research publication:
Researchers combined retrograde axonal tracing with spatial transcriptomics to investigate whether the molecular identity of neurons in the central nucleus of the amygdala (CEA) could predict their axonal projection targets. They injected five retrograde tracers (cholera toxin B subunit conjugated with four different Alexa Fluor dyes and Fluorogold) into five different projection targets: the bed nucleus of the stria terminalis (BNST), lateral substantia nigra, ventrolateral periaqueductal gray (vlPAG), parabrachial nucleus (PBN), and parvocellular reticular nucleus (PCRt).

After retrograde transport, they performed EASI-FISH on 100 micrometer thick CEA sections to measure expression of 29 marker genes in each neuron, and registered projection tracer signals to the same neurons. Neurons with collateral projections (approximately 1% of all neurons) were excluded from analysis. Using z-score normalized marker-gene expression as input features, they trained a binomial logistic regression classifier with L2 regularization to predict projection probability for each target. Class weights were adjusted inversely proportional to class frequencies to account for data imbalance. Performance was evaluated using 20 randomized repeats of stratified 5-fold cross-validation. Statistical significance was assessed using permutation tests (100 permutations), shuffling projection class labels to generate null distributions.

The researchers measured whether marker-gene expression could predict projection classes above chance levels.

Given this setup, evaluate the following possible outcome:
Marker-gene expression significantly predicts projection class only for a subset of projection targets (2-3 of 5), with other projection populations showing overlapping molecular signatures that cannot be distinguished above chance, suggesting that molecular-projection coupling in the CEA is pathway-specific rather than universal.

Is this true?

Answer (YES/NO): NO